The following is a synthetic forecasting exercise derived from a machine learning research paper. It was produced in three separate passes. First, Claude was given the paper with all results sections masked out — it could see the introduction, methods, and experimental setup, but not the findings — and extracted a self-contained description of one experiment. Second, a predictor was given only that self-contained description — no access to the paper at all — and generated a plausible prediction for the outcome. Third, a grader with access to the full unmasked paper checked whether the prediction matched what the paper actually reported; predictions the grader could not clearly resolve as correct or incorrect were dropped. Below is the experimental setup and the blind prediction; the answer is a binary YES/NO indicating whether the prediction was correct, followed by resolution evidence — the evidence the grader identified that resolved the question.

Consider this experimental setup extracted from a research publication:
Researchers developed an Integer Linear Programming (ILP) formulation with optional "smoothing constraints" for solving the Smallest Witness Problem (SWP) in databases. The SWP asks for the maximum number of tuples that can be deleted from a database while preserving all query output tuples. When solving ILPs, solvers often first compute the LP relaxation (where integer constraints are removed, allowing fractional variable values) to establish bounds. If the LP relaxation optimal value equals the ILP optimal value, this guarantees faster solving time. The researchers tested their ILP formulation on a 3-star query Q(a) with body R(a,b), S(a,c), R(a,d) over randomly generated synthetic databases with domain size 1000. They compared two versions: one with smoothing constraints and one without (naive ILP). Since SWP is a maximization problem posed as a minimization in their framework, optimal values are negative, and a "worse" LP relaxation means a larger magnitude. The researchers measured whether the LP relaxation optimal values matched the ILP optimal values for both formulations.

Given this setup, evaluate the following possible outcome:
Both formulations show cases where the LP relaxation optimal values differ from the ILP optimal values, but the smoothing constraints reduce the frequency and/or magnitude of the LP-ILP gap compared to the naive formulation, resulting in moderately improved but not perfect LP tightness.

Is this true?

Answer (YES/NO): NO